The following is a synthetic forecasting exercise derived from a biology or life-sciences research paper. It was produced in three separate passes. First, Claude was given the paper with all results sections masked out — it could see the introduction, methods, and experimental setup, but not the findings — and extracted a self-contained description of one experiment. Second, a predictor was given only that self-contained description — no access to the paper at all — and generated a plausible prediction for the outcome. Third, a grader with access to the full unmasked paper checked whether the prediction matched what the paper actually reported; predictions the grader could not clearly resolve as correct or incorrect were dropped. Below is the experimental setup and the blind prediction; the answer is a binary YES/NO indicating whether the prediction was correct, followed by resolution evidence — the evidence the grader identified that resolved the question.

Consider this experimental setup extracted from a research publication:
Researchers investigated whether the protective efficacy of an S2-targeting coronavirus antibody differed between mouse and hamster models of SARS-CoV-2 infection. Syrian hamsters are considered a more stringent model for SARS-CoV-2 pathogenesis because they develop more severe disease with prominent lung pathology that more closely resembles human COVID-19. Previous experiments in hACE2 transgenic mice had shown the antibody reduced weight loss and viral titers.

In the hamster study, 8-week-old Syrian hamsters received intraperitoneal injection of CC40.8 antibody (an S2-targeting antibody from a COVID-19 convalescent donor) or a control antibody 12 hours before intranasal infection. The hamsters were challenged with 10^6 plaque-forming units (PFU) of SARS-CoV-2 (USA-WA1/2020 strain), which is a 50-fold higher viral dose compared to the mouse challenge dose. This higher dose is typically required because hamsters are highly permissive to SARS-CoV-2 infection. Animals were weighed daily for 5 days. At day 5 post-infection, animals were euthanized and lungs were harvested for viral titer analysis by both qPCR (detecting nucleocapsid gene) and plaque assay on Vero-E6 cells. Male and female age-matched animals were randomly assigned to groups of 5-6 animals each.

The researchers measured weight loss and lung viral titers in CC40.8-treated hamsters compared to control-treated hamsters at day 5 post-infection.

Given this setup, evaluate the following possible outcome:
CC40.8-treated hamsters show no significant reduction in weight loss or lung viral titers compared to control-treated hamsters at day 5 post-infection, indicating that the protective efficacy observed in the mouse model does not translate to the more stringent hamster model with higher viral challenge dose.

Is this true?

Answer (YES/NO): NO